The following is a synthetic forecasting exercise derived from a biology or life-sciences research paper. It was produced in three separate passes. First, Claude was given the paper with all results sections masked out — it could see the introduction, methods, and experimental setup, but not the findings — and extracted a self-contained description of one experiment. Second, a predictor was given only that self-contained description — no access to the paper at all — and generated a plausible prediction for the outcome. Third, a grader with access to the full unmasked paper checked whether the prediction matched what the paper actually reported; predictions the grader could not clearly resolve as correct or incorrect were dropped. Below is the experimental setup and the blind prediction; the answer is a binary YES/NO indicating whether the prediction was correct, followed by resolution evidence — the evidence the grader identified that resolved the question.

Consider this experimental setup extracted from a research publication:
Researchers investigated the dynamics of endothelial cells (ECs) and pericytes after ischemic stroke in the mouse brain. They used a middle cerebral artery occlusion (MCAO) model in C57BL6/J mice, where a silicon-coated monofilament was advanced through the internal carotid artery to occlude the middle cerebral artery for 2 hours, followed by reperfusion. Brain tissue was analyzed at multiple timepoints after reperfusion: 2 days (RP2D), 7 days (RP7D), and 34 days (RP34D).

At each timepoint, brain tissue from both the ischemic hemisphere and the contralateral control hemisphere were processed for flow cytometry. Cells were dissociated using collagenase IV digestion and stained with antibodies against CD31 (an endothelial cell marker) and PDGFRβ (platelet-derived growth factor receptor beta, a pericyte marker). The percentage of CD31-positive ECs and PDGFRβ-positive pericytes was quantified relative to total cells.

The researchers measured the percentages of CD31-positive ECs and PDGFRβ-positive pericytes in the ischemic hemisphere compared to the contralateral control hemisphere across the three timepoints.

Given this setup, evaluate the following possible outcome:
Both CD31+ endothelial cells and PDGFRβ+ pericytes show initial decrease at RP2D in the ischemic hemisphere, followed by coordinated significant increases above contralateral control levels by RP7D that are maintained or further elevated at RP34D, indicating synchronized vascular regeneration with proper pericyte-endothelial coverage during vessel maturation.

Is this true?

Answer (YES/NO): NO